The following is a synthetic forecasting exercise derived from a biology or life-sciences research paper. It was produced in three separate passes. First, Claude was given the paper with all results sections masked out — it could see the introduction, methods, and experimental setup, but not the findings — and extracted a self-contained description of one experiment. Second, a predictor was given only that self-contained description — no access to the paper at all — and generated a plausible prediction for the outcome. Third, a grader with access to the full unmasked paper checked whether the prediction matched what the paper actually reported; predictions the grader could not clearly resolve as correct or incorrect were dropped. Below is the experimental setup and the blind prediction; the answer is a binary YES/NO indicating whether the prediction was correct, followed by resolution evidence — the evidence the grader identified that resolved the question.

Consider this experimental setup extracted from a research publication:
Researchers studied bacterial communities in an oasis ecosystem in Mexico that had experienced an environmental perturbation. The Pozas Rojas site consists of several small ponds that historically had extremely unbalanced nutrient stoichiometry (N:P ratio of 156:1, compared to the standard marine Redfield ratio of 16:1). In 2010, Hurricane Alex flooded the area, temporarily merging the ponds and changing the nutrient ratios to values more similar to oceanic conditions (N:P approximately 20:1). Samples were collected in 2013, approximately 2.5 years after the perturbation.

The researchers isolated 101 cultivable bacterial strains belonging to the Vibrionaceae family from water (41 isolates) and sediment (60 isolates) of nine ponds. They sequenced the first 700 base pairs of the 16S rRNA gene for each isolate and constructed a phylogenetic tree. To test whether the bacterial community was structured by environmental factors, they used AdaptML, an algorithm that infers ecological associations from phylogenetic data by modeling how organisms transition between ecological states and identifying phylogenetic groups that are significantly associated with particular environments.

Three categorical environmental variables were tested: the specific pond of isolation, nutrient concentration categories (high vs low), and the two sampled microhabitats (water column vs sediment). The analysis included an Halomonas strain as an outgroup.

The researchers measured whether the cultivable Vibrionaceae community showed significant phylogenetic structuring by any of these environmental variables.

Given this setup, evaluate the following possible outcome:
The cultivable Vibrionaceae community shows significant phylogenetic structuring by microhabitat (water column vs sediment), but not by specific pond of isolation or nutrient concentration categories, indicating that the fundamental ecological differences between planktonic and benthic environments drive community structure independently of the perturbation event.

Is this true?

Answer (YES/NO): NO